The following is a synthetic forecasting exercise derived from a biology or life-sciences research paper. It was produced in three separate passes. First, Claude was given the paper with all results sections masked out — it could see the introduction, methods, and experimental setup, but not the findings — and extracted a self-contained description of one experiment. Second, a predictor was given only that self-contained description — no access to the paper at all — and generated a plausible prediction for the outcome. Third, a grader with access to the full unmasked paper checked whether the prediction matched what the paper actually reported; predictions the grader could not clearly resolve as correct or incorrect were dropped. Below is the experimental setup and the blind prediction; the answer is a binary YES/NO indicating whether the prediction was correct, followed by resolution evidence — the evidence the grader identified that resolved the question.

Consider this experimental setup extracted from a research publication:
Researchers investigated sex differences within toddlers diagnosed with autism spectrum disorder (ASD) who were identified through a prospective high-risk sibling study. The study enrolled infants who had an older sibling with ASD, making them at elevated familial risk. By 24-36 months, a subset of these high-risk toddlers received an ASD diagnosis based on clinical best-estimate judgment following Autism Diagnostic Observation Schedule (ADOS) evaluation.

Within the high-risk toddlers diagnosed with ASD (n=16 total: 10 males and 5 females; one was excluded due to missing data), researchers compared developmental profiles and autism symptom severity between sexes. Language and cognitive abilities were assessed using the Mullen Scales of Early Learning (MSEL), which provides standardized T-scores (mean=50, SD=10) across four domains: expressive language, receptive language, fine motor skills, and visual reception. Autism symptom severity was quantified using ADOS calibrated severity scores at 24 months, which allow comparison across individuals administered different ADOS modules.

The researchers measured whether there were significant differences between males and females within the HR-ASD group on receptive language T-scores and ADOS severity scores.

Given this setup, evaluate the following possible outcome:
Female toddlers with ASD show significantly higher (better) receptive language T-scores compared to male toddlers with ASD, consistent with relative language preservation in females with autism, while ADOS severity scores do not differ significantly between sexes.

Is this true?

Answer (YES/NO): NO